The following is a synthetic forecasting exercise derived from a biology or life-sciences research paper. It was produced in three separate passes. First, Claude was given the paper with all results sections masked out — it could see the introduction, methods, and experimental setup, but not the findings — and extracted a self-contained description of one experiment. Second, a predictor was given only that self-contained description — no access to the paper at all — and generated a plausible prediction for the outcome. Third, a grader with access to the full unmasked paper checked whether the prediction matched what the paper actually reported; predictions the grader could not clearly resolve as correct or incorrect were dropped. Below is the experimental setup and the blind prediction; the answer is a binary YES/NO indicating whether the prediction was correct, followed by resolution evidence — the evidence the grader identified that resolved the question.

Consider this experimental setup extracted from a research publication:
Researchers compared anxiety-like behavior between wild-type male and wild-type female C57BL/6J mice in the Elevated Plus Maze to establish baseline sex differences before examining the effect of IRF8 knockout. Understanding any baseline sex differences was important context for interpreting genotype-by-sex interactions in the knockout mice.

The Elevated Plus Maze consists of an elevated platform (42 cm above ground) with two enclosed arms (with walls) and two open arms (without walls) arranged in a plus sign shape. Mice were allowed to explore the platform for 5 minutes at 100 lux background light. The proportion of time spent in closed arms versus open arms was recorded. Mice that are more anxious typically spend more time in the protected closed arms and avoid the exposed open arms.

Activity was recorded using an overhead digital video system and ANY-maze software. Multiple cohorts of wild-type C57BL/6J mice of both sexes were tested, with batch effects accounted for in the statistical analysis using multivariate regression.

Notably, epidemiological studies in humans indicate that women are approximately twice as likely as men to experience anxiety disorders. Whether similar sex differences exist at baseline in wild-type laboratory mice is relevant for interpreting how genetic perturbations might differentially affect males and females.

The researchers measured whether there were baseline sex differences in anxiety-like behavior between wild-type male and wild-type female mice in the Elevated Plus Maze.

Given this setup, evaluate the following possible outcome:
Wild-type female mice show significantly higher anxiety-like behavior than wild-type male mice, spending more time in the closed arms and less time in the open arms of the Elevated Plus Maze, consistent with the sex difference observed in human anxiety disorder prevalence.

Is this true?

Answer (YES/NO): NO